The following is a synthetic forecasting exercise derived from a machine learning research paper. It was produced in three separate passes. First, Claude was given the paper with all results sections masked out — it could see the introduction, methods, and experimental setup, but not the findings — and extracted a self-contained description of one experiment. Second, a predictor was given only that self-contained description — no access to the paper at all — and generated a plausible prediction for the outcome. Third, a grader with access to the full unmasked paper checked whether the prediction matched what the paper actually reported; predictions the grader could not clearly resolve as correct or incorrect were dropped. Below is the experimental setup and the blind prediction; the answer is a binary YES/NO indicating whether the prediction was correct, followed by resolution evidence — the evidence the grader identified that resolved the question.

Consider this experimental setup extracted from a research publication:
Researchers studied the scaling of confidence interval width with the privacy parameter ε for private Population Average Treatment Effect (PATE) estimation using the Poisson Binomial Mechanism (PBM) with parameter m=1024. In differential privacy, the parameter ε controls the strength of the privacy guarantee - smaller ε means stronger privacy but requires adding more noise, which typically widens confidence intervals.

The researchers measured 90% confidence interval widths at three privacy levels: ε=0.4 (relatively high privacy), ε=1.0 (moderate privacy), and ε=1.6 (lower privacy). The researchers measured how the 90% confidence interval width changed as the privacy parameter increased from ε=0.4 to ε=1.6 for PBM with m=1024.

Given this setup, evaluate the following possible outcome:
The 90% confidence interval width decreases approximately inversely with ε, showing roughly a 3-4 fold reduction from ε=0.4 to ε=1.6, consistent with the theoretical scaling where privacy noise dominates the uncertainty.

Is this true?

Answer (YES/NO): YES